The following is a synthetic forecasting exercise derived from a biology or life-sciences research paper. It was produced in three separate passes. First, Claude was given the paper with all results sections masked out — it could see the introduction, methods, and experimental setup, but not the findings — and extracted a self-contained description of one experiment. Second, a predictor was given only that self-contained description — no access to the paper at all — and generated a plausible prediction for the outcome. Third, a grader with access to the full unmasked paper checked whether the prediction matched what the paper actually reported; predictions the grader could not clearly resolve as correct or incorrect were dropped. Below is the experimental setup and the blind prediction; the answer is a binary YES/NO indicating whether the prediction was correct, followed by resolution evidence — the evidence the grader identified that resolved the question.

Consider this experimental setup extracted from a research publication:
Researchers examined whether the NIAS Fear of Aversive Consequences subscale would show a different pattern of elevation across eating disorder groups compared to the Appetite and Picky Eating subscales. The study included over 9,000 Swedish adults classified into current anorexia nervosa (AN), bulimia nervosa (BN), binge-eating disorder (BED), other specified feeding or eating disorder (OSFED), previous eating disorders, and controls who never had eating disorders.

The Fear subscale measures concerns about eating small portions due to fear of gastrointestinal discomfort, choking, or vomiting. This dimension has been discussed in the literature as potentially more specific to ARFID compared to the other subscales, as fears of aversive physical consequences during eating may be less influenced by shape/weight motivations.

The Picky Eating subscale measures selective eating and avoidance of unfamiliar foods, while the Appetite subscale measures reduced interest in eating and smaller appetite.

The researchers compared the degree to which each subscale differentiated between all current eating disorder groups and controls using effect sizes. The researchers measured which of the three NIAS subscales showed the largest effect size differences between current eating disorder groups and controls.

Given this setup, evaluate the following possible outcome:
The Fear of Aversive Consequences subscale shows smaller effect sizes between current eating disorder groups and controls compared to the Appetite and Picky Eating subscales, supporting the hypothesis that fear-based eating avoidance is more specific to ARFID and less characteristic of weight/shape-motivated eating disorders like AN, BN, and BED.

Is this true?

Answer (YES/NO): YES